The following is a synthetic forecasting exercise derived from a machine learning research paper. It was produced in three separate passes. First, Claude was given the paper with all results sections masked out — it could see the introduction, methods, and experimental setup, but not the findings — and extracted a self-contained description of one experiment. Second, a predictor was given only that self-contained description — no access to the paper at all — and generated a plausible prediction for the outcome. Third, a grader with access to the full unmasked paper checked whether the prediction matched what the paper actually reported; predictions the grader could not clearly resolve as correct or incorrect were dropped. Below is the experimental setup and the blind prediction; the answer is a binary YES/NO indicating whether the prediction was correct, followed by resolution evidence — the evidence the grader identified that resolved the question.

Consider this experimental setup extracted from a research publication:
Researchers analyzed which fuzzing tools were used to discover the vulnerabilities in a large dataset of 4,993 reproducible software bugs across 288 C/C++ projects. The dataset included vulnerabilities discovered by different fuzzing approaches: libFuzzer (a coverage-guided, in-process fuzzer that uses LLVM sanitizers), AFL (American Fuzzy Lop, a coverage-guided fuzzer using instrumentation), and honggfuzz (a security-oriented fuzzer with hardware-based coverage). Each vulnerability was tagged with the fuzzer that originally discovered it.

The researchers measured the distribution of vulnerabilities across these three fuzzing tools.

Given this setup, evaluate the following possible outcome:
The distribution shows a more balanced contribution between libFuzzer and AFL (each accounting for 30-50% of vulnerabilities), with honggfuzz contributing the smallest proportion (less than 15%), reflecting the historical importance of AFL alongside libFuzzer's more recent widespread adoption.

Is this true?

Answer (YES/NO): NO